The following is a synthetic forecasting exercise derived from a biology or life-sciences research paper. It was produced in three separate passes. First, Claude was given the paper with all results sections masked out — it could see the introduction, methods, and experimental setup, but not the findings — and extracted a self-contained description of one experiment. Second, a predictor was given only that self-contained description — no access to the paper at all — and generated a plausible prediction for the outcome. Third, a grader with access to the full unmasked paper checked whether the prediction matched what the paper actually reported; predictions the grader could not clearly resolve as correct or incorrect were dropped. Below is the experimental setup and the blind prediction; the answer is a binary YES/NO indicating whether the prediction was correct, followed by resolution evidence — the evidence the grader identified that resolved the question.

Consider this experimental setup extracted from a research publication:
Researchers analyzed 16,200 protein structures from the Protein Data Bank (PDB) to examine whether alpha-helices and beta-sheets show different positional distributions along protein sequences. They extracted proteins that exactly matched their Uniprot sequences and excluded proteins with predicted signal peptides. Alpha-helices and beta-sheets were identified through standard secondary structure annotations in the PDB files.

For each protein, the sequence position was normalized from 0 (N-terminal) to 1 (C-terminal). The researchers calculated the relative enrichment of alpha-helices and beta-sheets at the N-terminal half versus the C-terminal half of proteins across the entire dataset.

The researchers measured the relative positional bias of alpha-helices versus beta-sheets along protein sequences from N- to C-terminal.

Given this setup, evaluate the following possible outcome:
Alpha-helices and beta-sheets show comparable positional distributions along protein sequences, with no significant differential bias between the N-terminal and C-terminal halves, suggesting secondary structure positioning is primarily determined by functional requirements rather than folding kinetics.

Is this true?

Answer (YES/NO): NO